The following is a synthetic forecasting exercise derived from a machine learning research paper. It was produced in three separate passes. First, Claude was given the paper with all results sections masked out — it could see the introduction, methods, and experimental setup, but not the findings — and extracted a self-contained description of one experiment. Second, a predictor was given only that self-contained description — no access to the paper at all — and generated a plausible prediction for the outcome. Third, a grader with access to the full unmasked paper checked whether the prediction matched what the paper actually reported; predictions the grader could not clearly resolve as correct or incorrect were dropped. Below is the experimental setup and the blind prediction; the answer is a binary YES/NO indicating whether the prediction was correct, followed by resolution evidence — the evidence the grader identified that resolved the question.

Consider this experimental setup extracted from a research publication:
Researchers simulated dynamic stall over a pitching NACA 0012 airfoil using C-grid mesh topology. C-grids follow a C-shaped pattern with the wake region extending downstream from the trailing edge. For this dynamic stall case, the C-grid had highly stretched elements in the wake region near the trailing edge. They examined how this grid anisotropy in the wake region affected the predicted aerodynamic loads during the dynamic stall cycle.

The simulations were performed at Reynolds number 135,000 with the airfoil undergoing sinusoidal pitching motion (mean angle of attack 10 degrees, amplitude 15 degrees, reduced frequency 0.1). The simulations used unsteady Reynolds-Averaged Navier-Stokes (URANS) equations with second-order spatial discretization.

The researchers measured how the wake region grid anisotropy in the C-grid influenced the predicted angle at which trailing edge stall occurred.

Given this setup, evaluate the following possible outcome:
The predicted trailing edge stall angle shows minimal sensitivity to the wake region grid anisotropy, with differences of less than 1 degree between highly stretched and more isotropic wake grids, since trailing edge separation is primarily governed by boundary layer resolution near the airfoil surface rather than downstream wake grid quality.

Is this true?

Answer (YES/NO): NO